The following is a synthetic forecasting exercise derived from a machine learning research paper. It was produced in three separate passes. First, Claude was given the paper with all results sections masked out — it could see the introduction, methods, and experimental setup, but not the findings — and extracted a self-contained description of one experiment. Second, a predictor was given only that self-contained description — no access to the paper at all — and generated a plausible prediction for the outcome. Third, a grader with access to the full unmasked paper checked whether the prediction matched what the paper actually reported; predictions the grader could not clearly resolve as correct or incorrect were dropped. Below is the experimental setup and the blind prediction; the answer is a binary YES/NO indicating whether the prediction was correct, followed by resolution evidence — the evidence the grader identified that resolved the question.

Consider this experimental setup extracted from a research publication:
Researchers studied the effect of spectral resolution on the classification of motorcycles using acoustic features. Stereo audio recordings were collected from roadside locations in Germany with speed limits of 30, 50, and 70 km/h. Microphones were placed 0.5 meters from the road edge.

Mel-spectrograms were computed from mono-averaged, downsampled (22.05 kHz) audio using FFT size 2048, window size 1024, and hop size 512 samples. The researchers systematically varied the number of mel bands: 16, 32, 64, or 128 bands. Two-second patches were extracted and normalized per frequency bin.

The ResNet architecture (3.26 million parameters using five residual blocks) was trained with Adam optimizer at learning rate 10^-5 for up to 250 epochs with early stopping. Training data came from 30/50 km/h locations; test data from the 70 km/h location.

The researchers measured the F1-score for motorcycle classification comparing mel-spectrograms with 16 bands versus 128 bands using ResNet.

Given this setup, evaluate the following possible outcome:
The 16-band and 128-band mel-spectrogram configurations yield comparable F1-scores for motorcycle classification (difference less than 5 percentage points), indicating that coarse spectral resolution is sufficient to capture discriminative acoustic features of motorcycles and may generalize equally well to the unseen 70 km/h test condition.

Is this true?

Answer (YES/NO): YES